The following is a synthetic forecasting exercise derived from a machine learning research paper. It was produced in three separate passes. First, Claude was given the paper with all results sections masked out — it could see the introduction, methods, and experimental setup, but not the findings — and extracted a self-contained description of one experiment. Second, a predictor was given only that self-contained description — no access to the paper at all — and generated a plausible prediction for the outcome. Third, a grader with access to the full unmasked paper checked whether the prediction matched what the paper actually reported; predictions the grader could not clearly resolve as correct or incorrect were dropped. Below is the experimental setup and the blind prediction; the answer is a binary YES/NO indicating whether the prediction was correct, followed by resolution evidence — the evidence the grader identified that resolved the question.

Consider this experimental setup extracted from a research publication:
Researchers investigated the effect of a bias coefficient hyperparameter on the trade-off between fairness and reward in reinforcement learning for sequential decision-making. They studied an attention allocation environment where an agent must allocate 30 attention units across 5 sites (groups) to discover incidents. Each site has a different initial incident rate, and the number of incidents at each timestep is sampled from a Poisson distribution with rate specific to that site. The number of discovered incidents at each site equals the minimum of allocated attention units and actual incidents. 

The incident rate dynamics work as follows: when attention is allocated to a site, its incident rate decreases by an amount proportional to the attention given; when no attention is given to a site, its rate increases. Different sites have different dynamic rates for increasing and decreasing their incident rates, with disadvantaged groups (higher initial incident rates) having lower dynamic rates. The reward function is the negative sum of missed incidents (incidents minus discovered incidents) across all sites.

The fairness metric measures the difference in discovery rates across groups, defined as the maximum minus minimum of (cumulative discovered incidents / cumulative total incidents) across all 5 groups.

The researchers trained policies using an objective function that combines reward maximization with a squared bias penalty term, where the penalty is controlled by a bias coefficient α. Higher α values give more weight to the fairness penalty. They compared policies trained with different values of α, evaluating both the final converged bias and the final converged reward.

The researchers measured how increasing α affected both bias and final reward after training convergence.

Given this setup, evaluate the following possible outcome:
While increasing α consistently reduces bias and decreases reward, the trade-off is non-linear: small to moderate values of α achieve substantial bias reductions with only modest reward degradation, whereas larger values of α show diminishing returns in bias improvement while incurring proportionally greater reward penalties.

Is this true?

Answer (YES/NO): NO